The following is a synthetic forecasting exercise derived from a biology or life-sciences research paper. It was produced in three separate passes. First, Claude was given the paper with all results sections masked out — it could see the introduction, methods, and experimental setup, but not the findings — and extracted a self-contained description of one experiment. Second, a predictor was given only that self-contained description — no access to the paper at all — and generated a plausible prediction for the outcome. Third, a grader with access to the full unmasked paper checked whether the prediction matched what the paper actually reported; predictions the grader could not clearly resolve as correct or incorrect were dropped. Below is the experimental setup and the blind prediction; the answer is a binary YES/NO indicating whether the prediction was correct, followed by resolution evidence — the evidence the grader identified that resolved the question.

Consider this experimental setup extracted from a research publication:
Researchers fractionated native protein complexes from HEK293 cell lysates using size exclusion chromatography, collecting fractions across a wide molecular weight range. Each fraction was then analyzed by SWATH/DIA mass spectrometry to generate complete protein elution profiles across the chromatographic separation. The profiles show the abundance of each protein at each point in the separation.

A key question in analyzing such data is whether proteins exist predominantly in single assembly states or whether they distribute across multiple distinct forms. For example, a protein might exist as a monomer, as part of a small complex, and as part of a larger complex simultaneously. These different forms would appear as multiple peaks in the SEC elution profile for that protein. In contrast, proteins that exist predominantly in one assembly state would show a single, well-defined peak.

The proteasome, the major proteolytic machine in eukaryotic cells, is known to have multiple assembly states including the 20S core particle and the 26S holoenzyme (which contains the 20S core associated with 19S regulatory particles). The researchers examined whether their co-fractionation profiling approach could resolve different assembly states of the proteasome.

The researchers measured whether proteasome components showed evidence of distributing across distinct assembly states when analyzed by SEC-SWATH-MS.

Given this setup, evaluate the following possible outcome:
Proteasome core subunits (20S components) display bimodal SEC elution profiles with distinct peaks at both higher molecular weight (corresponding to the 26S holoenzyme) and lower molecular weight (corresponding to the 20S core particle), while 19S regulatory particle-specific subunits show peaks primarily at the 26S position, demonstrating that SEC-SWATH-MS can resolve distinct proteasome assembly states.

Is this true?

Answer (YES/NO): NO